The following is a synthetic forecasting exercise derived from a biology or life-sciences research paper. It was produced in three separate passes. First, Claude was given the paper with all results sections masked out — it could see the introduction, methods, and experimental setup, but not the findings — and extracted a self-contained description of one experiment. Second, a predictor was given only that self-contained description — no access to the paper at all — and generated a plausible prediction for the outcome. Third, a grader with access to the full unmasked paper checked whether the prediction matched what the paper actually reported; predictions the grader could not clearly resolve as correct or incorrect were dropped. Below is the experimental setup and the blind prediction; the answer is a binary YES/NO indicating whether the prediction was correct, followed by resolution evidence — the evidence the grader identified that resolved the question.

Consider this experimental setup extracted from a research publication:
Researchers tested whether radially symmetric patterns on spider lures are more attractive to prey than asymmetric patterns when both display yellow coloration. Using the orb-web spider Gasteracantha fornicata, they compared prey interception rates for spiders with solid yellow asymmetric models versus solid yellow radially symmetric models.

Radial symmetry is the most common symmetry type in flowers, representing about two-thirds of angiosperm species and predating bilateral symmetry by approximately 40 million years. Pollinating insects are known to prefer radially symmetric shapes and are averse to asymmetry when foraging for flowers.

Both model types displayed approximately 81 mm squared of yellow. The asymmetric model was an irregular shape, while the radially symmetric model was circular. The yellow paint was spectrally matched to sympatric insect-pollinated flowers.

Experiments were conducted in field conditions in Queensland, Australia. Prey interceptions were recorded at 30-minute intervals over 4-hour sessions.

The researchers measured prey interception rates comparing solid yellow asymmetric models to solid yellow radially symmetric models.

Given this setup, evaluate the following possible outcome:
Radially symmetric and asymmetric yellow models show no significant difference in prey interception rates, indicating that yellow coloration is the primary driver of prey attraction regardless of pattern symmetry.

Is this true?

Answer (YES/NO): NO